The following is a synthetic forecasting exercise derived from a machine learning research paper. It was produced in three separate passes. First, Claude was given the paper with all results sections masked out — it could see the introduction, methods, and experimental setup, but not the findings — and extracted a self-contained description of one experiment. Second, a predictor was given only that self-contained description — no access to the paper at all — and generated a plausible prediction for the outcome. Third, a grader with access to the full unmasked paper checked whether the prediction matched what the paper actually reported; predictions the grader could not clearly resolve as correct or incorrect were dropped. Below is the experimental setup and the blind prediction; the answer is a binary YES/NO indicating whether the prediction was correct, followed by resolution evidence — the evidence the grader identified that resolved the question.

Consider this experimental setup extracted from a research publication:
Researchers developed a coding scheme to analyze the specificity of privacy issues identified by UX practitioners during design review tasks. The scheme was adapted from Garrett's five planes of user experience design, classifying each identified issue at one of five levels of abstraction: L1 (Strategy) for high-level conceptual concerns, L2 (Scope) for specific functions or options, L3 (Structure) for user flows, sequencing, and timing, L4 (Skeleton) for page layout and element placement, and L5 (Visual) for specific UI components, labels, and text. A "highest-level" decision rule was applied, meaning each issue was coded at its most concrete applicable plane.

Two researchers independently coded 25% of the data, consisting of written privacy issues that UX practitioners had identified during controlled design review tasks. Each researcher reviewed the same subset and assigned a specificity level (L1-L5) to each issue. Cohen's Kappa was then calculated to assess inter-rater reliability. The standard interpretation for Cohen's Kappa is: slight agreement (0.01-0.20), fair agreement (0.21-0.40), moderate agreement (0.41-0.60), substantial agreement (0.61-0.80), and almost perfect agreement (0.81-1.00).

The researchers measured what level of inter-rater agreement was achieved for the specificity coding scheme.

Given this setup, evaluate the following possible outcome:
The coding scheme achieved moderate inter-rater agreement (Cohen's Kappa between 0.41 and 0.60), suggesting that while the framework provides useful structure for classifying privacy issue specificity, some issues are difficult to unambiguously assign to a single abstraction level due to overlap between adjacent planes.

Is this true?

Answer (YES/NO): NO